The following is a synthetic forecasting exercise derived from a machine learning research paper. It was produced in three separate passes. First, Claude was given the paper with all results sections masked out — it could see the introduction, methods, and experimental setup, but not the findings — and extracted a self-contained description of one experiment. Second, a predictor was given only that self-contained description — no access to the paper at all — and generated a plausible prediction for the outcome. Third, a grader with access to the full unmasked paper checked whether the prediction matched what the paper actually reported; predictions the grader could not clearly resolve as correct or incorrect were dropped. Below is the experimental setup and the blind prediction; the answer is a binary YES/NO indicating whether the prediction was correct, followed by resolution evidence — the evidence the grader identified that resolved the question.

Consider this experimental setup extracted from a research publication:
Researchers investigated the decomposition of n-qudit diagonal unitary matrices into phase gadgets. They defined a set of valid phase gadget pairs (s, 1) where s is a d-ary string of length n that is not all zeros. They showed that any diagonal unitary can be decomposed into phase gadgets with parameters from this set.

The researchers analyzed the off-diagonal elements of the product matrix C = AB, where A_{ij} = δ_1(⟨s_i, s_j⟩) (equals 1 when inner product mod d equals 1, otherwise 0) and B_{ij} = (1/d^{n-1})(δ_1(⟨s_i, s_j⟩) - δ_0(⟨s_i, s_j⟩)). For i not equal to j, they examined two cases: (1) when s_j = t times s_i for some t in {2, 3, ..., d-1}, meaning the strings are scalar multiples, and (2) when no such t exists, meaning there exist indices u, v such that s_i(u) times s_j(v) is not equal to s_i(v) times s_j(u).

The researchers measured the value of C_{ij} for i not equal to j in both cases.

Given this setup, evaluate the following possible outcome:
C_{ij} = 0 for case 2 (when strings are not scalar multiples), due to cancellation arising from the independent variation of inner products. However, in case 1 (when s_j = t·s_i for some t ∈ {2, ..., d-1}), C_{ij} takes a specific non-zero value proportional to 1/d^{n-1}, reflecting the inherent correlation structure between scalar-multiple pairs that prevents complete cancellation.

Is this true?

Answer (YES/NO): NO